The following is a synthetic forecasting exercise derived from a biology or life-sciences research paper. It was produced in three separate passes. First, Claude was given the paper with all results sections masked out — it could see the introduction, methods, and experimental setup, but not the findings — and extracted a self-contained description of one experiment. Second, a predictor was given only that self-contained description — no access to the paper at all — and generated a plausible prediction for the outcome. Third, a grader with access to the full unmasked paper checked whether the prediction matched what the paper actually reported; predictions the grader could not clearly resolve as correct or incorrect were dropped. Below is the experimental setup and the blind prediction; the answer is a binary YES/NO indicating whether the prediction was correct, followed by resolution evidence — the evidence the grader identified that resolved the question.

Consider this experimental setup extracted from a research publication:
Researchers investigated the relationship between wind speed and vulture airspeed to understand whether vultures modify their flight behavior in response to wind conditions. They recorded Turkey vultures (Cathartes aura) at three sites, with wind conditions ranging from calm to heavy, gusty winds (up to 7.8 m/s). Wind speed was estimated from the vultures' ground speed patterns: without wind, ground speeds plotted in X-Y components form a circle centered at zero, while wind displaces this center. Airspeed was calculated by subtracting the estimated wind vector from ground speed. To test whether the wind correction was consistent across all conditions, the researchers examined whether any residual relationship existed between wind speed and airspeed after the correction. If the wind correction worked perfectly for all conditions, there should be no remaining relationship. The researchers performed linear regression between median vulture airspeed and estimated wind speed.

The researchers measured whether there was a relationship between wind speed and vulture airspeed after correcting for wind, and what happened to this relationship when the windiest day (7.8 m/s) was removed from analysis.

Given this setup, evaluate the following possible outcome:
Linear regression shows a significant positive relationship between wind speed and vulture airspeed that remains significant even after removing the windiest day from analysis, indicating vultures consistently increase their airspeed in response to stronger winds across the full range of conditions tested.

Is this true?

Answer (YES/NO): NO